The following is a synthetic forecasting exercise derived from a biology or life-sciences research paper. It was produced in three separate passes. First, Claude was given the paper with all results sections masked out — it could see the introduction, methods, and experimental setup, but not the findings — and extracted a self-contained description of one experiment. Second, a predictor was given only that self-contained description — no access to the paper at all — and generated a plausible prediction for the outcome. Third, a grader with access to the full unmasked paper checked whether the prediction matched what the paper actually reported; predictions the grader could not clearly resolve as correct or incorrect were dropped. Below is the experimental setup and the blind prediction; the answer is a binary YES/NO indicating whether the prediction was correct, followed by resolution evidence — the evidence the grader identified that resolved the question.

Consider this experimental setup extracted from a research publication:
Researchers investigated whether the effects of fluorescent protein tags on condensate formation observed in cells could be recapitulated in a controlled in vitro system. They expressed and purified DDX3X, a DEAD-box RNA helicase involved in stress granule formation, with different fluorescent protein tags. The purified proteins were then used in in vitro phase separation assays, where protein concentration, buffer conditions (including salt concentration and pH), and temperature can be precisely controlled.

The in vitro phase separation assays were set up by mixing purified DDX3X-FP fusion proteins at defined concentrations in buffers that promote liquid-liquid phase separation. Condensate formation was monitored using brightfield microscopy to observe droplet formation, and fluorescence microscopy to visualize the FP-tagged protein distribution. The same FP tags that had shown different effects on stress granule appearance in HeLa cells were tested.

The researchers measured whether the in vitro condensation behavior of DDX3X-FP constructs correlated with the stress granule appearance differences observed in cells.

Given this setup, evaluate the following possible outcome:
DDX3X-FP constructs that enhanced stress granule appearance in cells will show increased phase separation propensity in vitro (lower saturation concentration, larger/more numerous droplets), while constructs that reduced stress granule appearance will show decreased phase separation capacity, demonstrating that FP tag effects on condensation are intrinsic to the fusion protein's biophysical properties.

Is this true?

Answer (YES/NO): YES